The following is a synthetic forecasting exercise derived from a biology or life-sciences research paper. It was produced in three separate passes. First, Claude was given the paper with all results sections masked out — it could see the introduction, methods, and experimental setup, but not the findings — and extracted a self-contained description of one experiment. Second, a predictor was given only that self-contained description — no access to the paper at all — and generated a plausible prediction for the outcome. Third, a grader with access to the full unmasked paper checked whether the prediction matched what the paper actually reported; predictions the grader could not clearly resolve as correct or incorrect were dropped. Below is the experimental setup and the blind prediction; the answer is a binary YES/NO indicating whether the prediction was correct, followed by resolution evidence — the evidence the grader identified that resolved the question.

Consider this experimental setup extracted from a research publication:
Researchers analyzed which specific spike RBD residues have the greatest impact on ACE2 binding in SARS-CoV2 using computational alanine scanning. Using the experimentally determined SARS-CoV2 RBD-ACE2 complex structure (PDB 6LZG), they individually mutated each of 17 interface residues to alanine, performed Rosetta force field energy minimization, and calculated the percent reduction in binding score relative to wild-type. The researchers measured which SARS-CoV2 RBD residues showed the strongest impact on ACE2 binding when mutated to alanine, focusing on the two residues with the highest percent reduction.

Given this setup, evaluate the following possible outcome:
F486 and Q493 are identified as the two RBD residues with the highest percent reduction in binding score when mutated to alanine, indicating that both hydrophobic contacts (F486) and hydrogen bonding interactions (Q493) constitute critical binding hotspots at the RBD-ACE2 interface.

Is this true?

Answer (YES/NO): NO